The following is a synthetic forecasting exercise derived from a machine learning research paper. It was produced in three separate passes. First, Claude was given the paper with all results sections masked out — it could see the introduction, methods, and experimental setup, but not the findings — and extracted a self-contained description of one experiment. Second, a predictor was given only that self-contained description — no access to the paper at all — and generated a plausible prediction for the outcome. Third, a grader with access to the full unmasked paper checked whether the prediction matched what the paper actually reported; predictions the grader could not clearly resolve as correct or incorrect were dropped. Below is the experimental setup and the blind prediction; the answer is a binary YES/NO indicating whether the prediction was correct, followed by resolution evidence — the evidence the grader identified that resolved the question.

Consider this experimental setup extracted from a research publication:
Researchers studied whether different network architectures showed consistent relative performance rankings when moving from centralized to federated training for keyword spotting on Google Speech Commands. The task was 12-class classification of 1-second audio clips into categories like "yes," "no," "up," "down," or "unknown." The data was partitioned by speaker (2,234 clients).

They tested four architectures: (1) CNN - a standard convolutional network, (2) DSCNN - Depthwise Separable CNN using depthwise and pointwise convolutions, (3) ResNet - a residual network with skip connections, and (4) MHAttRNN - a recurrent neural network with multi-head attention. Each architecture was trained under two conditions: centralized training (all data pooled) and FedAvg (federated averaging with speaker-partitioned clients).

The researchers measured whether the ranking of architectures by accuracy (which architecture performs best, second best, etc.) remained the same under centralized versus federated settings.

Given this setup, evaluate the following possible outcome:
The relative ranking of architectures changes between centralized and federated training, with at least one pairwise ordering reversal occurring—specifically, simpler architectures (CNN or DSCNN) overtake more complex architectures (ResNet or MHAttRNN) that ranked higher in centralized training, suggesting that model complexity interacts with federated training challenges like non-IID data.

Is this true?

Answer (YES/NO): NO